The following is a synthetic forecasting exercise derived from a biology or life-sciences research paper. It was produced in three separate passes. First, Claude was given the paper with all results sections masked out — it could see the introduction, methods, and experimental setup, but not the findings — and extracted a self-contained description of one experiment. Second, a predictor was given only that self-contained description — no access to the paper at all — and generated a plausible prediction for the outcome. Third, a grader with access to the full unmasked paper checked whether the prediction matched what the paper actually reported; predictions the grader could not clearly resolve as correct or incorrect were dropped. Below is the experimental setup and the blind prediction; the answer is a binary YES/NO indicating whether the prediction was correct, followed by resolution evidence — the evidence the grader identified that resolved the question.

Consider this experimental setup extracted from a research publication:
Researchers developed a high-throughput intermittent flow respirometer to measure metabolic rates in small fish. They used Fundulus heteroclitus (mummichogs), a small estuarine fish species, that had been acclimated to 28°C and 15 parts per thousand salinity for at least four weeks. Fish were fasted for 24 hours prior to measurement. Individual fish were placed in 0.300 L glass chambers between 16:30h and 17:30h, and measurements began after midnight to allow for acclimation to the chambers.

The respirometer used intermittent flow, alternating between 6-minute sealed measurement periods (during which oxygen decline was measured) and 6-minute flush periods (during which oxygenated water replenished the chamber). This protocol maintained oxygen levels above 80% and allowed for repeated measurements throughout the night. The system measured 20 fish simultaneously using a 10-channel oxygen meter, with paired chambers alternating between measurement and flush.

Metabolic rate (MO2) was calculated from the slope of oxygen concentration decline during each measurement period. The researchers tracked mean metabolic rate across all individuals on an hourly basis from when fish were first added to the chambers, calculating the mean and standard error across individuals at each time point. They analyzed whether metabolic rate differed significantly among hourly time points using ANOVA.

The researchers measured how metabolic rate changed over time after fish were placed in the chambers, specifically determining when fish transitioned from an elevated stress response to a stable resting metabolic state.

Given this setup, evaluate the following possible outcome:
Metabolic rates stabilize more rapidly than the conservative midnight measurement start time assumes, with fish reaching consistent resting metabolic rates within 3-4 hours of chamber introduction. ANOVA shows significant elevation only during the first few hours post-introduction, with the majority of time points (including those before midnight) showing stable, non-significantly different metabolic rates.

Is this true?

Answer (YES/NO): YES